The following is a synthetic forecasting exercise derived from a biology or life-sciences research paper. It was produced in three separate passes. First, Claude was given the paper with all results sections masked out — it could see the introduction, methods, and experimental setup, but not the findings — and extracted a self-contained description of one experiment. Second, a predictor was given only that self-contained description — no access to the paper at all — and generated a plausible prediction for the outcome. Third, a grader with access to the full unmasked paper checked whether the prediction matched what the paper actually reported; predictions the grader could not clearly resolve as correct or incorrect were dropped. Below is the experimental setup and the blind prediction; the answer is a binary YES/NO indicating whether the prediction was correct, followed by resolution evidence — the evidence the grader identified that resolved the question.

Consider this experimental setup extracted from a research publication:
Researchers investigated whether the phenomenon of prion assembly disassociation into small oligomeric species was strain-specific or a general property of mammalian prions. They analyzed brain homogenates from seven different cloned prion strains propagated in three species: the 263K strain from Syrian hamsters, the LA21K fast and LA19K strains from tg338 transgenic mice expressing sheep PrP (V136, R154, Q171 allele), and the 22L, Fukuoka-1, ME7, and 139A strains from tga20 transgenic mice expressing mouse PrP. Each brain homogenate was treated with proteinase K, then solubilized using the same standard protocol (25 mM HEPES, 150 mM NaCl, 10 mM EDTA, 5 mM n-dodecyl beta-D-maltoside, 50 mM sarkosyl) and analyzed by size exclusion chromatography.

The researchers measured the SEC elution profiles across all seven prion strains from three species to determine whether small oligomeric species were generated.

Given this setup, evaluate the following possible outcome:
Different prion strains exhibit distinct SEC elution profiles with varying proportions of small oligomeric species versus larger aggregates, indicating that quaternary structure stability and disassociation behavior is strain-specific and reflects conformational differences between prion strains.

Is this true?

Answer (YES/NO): NO